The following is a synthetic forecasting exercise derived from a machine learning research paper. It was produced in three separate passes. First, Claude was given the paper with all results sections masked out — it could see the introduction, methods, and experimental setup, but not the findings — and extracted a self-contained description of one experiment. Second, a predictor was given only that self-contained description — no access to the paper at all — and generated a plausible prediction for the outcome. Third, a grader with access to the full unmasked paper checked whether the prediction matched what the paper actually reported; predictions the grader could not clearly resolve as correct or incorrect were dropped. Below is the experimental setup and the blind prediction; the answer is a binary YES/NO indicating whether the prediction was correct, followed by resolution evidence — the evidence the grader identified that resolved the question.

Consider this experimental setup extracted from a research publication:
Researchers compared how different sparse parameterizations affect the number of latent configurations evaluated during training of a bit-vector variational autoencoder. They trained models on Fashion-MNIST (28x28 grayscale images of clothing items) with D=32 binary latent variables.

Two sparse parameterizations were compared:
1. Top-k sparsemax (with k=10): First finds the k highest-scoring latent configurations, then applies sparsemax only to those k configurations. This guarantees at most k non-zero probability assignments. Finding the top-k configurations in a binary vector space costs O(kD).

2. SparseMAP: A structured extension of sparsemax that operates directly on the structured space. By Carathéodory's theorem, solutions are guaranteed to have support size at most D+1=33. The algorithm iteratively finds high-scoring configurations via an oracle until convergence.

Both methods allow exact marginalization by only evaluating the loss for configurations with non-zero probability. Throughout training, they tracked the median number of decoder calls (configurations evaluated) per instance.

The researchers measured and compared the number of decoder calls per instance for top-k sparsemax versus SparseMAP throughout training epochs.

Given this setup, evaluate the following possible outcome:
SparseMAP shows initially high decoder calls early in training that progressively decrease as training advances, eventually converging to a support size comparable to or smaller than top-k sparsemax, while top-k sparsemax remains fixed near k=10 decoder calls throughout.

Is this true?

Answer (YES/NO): NO